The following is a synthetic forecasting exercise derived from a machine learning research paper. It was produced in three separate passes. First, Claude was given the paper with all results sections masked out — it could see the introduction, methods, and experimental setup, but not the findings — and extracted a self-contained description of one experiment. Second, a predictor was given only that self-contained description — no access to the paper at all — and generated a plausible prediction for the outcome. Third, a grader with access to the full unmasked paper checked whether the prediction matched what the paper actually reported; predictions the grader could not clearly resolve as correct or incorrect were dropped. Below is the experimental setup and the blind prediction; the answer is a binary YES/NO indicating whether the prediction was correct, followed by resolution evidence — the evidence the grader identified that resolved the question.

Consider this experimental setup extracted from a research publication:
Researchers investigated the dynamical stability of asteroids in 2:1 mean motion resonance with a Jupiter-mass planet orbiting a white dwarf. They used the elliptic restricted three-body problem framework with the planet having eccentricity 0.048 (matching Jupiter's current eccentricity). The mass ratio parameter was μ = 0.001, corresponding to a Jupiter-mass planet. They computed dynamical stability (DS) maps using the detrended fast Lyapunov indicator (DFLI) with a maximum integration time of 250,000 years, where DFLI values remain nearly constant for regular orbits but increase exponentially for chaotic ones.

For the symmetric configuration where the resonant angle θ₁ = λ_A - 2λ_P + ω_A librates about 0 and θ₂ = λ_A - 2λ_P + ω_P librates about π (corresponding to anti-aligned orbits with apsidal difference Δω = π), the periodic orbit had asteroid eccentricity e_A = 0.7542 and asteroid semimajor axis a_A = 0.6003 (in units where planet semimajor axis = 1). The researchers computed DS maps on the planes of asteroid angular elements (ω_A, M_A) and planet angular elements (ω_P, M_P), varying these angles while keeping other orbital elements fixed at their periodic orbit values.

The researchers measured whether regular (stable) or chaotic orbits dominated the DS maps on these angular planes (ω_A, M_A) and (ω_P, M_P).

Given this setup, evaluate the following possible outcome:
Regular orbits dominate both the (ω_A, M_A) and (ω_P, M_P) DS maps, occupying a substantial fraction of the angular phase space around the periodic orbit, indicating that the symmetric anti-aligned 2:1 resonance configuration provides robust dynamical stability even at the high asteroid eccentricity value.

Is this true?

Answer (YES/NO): NO